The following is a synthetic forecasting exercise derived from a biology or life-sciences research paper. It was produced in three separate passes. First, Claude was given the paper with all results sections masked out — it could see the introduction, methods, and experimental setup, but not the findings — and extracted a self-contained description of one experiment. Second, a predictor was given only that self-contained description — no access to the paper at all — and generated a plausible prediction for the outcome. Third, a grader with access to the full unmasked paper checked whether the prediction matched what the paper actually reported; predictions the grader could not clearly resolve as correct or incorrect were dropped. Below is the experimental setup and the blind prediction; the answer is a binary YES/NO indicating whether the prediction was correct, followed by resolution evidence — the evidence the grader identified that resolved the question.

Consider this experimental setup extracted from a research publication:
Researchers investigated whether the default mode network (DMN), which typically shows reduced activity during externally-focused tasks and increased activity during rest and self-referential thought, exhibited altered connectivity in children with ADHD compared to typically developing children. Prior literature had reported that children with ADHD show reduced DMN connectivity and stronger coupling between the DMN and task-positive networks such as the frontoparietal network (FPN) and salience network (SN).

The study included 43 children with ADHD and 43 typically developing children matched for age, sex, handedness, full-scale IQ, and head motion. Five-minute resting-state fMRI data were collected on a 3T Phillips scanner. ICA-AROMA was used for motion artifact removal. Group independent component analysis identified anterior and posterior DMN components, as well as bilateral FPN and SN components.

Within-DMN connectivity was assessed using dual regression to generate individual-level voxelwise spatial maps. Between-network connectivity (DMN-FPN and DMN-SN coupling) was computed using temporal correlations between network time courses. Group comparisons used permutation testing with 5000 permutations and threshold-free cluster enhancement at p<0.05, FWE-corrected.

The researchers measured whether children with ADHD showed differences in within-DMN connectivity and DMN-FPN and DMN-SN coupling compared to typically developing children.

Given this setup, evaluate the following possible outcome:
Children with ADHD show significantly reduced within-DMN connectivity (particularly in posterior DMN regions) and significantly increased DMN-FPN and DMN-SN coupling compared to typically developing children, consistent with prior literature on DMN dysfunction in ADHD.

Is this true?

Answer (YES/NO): NO